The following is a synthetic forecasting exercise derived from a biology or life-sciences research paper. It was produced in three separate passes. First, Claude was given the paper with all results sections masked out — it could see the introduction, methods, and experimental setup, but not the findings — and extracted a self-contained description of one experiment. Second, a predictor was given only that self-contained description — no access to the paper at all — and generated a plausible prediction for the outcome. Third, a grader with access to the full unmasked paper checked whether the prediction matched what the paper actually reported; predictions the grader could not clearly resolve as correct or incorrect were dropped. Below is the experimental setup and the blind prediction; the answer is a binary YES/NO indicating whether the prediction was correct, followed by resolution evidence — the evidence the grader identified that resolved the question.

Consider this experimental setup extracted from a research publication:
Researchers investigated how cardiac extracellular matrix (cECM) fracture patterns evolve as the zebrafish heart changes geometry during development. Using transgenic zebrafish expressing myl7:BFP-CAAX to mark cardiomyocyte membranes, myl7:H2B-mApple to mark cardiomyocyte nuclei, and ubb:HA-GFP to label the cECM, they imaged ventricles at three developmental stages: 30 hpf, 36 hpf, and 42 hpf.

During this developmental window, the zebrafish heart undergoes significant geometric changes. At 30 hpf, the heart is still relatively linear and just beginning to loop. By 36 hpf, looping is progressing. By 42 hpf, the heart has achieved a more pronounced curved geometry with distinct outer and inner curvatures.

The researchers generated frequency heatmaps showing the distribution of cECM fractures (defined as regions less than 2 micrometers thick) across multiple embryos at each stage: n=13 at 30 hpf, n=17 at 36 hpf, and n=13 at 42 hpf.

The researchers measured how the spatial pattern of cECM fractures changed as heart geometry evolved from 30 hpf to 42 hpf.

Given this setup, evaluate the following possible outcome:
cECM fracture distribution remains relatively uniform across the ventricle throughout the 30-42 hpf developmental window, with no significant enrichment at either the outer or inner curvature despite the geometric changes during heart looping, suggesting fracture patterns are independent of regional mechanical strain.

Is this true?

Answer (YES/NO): NO